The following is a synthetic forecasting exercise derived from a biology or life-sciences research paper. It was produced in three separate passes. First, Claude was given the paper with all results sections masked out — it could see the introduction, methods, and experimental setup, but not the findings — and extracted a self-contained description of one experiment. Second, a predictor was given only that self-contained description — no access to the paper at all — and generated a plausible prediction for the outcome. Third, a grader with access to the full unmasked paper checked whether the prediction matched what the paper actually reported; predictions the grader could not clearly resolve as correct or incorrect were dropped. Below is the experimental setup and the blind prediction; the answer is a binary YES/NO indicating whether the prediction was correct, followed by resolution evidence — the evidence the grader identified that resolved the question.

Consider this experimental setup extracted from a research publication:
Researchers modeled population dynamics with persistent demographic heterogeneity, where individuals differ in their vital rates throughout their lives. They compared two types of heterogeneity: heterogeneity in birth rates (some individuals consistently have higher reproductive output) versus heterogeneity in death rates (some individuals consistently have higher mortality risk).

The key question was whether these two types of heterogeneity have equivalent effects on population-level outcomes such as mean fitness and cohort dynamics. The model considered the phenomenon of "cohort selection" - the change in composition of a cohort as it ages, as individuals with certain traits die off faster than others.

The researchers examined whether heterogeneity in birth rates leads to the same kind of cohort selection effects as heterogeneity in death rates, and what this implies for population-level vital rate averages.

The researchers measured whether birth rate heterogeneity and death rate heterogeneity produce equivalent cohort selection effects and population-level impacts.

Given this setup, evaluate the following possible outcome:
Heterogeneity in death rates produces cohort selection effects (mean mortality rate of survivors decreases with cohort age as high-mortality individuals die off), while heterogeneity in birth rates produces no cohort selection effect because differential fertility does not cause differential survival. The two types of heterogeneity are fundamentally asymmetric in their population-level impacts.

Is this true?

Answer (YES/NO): YES